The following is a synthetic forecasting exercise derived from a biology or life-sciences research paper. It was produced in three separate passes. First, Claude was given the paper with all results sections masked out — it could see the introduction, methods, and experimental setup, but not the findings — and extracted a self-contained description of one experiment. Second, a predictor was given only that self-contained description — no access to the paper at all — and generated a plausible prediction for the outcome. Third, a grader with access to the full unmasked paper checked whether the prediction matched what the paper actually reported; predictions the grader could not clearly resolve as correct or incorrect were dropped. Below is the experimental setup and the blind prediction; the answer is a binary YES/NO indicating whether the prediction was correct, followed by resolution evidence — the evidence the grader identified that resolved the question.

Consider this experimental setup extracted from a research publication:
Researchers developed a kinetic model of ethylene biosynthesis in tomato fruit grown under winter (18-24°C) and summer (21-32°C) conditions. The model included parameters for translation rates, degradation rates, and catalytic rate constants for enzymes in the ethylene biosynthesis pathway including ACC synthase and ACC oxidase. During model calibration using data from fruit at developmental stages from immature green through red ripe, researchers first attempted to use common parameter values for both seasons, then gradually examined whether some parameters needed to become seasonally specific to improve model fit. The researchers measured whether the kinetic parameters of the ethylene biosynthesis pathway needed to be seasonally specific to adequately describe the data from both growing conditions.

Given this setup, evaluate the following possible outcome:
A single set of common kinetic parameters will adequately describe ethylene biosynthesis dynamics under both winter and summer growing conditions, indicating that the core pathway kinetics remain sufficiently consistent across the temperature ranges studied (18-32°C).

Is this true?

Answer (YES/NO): NO